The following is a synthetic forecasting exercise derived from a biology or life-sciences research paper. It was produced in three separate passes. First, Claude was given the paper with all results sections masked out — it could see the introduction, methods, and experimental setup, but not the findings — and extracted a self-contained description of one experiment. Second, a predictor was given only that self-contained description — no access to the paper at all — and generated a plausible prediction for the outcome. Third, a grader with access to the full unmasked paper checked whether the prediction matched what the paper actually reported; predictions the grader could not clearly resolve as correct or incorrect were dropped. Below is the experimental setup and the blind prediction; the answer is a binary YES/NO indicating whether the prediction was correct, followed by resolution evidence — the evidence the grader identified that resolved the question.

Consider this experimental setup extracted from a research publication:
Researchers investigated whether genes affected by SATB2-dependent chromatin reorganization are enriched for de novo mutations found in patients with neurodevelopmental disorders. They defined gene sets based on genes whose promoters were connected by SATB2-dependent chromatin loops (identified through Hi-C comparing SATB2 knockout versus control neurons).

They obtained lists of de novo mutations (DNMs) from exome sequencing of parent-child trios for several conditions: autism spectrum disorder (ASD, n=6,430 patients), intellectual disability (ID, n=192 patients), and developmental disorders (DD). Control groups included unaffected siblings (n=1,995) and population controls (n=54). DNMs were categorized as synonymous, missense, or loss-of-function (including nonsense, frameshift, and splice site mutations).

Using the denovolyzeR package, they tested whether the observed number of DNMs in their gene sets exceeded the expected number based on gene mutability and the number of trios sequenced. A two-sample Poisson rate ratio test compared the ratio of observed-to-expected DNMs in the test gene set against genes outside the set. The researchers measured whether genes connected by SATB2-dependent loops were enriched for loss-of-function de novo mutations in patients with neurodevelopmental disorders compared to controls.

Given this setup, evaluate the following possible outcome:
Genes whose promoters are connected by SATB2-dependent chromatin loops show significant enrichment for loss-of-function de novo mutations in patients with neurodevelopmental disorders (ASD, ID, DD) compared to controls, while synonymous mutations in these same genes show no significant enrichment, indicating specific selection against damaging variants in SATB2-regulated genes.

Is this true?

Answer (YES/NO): YES